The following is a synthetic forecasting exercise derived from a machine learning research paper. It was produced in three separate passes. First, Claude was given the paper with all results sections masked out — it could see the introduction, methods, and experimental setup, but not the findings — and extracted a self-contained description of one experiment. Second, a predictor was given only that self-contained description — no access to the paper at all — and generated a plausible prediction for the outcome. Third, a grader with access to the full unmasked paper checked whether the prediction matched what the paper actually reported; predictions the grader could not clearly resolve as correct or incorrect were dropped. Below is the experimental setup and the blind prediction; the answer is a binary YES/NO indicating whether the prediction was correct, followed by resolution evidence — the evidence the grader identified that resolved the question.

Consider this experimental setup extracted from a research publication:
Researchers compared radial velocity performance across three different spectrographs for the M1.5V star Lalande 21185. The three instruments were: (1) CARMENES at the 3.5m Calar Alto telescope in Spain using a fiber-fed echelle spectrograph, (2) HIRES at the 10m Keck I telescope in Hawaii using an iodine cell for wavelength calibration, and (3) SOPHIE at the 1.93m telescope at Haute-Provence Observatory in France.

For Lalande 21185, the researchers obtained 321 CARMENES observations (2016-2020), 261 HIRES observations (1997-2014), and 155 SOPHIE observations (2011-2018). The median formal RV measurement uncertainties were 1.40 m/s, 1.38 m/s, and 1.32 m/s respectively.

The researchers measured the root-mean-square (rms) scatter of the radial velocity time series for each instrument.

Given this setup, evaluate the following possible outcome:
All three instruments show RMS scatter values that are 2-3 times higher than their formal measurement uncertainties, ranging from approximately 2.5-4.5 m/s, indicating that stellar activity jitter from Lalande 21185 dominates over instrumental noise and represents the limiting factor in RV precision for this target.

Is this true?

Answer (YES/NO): NO